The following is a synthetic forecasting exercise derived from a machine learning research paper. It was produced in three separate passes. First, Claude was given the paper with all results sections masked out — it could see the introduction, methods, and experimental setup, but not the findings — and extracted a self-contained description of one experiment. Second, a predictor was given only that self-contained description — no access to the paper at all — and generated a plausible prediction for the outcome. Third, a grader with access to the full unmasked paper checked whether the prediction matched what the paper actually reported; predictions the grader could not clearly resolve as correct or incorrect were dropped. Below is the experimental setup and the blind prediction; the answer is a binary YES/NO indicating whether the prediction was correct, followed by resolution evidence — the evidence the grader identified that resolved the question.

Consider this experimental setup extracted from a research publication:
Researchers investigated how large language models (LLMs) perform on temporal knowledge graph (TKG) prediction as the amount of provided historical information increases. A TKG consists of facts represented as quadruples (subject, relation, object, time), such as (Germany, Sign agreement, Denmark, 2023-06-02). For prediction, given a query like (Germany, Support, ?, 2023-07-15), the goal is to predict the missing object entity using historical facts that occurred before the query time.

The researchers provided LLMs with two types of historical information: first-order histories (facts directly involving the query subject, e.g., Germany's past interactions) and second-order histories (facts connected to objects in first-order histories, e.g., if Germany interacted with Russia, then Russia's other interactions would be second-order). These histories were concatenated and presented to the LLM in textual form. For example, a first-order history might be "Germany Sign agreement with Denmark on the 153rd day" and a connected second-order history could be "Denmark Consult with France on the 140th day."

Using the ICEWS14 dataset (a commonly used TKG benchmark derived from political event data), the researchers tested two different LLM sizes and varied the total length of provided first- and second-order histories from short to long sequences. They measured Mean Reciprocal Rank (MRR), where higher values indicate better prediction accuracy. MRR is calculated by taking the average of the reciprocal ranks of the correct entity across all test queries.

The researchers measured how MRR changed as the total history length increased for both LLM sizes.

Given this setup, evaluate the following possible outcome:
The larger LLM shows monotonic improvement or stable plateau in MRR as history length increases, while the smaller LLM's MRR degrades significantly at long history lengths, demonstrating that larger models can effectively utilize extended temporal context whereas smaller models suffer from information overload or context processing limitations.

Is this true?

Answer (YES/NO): NO